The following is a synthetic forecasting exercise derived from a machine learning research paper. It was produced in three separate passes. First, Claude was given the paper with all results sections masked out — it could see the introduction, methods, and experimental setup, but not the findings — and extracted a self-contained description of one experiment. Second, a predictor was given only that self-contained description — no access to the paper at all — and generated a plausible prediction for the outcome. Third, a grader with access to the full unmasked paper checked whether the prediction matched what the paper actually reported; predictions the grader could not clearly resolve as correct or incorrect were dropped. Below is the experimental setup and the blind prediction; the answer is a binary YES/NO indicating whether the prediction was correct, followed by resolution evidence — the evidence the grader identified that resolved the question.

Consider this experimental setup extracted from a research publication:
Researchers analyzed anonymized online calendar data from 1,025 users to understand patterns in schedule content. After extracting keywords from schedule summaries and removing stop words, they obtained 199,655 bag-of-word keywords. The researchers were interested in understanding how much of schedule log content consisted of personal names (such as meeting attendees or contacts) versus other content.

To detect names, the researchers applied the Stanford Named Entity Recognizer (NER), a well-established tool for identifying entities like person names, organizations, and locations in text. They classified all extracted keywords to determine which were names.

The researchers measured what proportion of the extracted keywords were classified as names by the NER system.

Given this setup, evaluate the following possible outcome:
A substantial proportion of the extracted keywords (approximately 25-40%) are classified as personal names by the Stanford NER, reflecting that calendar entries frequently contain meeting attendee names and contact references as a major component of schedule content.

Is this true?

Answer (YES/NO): NO